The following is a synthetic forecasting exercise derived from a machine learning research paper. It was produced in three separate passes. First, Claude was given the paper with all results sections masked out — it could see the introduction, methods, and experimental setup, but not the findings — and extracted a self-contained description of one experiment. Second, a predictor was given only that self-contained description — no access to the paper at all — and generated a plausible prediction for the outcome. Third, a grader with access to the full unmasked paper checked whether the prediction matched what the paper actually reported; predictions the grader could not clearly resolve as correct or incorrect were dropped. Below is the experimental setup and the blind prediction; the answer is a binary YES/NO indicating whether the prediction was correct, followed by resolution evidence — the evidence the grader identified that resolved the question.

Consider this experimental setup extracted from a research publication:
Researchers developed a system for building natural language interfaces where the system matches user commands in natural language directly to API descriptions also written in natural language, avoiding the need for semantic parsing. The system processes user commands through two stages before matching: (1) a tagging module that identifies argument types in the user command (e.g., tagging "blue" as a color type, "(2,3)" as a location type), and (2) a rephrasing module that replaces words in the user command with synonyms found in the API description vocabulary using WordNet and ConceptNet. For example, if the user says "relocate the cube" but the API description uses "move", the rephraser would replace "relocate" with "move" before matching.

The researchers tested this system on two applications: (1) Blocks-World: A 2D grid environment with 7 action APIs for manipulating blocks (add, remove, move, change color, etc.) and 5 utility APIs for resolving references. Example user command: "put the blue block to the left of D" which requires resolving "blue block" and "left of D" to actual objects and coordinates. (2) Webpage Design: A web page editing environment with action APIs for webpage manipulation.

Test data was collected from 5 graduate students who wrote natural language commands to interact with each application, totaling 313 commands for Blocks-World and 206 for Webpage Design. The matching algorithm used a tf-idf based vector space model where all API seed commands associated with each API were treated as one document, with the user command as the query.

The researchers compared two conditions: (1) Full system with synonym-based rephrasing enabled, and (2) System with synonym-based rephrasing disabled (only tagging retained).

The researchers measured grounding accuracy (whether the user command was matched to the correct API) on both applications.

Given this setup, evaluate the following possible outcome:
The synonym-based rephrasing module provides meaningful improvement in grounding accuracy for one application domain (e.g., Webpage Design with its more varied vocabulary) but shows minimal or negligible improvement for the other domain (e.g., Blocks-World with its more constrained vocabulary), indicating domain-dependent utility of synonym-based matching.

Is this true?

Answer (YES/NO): NO